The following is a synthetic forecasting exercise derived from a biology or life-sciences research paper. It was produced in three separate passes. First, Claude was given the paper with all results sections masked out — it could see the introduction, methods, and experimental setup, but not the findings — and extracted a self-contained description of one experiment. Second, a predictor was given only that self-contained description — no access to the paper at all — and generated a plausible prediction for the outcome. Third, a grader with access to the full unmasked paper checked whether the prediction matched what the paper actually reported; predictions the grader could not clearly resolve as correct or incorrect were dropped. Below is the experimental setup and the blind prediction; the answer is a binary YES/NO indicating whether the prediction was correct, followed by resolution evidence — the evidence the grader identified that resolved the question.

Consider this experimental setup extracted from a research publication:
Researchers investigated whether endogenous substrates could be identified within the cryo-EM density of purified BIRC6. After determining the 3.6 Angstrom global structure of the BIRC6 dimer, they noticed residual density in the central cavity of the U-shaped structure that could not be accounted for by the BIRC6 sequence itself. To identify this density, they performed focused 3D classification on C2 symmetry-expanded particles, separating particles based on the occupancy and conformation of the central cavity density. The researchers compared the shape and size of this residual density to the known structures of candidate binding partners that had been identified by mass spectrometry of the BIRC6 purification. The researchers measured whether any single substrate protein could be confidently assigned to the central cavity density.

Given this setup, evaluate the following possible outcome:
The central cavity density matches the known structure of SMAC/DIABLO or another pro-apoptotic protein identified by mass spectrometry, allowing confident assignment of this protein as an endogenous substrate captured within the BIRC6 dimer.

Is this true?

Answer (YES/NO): YES